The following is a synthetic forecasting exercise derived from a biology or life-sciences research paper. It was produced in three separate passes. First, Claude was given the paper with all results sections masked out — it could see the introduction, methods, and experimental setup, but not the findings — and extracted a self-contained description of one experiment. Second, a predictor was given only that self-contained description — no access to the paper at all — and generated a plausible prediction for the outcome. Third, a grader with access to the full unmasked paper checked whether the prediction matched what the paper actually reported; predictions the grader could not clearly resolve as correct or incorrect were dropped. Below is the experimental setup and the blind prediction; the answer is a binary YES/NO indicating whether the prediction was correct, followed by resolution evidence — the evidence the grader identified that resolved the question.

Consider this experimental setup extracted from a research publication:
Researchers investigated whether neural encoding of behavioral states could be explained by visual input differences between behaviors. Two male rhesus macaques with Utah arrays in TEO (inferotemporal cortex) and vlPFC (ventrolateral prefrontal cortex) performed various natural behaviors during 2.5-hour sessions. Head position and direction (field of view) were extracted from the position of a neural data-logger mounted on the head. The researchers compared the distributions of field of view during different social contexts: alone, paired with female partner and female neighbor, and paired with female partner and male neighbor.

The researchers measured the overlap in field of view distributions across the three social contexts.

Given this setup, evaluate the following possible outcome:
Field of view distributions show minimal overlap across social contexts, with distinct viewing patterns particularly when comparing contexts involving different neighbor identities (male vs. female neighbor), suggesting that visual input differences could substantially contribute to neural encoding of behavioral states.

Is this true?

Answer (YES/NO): NO